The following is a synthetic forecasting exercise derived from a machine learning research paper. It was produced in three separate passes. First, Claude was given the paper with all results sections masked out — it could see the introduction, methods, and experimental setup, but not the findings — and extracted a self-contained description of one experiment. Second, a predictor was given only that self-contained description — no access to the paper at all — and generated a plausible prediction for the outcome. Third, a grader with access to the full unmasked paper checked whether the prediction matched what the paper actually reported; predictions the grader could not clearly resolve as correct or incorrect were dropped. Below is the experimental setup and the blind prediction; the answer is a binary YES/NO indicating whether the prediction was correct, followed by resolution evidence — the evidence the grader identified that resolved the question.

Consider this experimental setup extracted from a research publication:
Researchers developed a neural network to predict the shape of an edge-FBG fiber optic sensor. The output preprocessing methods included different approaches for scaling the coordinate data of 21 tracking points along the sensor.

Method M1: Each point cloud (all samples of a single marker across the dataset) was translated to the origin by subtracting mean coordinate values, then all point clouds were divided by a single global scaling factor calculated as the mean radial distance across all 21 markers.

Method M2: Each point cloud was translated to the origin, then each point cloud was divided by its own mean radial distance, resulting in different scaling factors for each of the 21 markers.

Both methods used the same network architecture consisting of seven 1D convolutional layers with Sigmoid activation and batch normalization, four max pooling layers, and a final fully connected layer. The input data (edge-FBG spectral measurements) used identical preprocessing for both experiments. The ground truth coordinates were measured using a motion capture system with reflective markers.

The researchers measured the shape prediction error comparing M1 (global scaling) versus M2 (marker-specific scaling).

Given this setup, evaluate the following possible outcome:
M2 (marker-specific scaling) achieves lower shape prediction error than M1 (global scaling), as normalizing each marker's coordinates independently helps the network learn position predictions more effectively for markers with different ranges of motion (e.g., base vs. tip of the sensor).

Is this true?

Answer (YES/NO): NO